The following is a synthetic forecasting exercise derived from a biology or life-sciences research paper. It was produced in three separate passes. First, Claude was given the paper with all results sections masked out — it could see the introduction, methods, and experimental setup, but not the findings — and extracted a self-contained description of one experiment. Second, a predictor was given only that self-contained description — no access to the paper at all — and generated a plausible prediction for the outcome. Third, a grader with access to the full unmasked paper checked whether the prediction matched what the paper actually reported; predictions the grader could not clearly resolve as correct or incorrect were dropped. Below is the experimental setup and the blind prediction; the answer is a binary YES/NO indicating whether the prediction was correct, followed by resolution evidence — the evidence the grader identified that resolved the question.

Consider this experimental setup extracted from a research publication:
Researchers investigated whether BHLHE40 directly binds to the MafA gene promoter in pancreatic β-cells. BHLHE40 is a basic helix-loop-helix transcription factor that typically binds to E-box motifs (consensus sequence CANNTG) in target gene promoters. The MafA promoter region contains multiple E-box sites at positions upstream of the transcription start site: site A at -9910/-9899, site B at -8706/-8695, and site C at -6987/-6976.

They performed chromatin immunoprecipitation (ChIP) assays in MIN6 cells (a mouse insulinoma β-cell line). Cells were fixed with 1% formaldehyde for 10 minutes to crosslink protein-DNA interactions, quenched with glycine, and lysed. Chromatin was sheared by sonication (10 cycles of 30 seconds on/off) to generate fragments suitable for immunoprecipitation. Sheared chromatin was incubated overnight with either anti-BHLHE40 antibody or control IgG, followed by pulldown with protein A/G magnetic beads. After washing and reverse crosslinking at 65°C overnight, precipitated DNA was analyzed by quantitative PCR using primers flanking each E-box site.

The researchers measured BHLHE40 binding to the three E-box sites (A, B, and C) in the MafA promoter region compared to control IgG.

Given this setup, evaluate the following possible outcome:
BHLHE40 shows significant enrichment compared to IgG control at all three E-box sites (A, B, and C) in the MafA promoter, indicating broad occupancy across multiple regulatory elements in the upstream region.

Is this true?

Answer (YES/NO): NO